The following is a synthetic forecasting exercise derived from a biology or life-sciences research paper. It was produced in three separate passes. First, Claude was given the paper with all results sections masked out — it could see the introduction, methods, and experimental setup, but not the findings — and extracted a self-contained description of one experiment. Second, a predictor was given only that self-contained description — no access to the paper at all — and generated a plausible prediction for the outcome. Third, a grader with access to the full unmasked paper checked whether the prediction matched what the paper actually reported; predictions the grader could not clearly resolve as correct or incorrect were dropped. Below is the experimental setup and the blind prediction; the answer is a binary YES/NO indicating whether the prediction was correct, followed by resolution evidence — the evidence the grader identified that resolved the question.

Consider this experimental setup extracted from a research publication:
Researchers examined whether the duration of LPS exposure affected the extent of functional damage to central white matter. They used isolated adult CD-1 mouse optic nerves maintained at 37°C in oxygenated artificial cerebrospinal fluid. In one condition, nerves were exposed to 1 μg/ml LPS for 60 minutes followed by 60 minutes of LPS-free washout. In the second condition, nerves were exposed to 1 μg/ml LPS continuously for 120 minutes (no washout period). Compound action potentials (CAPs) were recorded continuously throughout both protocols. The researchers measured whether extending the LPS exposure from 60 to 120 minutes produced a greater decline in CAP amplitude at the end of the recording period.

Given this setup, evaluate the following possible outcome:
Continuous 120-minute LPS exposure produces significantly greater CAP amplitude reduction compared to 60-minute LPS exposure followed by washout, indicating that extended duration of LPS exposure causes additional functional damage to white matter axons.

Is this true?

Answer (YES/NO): NO